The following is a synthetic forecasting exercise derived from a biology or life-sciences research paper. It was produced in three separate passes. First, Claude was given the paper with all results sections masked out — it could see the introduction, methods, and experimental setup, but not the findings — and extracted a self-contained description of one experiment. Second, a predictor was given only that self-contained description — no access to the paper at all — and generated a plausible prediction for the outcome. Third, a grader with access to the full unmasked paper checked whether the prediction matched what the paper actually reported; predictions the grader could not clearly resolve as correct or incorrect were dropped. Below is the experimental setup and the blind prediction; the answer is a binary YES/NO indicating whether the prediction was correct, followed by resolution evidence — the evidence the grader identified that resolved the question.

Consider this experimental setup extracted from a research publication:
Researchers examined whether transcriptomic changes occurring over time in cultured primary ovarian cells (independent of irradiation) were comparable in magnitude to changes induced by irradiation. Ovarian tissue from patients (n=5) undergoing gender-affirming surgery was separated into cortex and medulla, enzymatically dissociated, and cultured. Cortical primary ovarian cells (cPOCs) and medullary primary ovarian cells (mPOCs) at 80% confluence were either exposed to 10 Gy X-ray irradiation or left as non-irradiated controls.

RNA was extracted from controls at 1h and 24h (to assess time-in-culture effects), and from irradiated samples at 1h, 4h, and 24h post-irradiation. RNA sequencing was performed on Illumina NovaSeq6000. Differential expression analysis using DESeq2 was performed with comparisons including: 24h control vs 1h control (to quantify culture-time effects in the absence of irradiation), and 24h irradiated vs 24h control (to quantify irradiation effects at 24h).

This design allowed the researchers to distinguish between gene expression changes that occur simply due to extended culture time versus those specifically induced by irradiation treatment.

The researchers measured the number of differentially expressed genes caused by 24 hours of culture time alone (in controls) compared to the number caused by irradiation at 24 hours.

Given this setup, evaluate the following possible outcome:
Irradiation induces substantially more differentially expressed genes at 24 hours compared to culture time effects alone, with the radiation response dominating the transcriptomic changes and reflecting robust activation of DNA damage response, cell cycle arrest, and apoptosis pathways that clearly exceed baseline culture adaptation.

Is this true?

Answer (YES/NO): NO